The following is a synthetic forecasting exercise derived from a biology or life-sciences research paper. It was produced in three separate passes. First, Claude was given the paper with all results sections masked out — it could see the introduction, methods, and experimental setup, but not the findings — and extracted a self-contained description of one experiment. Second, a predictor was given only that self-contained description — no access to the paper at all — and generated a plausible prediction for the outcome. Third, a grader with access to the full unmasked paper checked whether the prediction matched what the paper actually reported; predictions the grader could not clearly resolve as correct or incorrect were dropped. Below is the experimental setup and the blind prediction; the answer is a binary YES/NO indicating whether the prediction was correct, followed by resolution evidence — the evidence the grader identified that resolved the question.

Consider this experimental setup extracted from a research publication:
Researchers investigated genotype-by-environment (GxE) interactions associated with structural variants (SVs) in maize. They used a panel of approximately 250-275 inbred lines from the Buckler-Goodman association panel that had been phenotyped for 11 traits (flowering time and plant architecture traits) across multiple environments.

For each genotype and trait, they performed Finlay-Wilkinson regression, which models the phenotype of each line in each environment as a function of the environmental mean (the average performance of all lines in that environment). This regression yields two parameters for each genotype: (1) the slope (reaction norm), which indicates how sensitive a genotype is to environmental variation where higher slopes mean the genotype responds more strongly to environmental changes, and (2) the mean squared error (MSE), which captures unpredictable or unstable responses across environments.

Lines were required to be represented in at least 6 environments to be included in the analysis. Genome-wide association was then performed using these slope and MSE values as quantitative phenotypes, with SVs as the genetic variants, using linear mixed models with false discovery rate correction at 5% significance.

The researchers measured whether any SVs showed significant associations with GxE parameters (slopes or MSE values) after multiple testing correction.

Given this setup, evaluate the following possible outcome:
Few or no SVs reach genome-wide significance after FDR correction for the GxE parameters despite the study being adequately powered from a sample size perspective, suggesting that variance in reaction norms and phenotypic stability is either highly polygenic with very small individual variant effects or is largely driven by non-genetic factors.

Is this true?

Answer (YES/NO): NO